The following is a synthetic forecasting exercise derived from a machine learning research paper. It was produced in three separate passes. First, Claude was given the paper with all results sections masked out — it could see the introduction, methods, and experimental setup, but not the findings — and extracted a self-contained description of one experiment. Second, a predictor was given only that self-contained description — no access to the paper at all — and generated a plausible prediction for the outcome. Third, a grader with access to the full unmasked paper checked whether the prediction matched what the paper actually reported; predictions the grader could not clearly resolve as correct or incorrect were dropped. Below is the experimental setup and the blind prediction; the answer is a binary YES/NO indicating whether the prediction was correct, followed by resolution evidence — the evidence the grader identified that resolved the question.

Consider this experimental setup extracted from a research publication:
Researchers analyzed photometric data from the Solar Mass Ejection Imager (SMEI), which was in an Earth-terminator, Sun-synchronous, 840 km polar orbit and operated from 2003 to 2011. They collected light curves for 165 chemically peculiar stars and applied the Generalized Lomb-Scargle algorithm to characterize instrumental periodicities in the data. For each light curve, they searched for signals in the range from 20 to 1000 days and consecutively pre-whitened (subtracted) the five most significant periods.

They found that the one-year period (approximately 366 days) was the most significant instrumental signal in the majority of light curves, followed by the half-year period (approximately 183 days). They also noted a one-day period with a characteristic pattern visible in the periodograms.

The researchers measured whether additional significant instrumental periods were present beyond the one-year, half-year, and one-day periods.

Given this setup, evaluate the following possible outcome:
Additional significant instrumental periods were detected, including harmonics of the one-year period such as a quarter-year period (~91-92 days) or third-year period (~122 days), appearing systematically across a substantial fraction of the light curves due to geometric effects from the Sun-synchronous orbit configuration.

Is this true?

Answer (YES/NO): YES